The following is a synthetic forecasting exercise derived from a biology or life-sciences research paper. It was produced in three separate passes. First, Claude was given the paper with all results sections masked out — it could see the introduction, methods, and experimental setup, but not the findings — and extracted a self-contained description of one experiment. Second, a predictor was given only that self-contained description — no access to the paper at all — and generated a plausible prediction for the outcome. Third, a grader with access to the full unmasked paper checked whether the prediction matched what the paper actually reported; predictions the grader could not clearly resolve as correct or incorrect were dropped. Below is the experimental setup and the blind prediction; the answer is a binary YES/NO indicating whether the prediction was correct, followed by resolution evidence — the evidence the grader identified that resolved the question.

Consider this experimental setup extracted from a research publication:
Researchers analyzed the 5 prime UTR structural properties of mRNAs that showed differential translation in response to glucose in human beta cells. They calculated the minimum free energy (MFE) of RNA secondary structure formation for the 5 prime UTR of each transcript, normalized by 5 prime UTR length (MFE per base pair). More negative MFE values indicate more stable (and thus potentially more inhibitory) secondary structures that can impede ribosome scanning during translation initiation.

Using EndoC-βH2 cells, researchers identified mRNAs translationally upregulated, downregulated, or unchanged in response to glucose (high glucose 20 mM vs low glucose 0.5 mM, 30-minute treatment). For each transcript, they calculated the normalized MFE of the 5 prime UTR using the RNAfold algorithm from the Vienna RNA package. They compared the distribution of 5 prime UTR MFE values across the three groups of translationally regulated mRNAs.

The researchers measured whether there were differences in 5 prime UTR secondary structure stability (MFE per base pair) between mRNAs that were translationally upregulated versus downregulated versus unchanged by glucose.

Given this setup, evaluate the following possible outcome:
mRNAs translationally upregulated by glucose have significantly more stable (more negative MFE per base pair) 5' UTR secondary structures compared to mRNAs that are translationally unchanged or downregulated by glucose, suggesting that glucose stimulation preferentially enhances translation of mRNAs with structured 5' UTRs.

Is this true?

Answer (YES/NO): NO